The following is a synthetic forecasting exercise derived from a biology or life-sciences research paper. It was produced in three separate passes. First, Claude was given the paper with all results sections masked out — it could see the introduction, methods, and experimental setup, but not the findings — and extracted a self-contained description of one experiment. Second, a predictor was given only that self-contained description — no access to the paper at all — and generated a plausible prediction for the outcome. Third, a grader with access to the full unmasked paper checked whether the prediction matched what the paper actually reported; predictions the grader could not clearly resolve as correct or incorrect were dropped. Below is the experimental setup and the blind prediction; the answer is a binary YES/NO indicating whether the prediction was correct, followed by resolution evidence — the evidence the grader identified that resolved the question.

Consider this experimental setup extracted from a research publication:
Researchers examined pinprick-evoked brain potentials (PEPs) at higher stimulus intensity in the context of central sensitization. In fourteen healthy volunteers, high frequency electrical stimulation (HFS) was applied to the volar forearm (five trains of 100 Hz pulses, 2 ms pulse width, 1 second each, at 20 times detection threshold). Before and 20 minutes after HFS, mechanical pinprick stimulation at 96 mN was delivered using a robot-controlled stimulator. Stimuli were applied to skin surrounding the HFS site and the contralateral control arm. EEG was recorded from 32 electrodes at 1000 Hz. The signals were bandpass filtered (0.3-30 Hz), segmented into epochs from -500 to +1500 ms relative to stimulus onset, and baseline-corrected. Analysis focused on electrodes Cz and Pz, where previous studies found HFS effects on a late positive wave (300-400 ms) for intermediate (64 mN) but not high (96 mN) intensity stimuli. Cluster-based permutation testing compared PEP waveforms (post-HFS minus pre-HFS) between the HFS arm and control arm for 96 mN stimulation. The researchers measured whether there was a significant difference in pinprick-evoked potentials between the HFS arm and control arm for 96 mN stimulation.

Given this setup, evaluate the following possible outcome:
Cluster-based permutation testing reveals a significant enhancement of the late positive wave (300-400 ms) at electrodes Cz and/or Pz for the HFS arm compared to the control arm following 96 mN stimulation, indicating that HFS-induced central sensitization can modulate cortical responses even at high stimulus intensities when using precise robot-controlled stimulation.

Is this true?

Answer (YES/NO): NO